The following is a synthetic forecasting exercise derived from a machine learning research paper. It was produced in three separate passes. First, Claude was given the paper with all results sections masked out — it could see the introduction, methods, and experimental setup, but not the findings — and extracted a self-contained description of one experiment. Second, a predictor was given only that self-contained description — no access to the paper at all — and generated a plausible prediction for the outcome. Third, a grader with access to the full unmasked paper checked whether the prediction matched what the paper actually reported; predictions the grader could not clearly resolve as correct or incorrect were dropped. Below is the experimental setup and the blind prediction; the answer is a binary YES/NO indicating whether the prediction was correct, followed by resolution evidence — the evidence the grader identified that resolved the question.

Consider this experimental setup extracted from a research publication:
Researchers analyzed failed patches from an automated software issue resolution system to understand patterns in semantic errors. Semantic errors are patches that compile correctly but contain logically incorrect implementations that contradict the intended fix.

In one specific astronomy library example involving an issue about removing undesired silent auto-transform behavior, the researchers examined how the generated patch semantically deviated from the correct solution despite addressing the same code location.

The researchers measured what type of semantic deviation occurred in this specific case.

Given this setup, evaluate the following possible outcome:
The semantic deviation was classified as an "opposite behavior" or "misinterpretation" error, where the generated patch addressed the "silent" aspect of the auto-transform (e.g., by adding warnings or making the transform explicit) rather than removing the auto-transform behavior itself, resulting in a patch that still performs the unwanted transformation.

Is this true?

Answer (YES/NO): YES